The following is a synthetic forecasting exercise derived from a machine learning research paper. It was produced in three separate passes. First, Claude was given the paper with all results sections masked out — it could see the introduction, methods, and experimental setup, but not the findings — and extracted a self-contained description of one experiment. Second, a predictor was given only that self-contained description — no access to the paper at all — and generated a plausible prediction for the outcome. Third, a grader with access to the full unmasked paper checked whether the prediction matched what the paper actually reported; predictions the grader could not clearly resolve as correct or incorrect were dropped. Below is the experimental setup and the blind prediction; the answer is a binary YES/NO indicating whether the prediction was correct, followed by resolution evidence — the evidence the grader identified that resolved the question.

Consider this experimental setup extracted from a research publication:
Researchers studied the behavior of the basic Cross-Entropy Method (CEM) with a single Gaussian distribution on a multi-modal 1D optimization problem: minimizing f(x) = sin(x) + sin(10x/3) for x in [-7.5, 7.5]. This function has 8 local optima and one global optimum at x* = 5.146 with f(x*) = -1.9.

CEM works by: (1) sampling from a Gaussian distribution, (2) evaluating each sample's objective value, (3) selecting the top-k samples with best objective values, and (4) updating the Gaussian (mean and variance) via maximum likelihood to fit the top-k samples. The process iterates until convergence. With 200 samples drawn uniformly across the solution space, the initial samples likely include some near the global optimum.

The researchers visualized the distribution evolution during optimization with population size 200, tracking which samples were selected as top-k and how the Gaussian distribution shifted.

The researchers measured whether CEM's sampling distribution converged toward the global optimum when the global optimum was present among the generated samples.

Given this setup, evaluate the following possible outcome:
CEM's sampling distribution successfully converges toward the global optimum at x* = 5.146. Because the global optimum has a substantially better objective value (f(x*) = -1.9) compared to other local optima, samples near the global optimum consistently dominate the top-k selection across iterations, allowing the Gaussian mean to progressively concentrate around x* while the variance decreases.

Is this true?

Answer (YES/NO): NO